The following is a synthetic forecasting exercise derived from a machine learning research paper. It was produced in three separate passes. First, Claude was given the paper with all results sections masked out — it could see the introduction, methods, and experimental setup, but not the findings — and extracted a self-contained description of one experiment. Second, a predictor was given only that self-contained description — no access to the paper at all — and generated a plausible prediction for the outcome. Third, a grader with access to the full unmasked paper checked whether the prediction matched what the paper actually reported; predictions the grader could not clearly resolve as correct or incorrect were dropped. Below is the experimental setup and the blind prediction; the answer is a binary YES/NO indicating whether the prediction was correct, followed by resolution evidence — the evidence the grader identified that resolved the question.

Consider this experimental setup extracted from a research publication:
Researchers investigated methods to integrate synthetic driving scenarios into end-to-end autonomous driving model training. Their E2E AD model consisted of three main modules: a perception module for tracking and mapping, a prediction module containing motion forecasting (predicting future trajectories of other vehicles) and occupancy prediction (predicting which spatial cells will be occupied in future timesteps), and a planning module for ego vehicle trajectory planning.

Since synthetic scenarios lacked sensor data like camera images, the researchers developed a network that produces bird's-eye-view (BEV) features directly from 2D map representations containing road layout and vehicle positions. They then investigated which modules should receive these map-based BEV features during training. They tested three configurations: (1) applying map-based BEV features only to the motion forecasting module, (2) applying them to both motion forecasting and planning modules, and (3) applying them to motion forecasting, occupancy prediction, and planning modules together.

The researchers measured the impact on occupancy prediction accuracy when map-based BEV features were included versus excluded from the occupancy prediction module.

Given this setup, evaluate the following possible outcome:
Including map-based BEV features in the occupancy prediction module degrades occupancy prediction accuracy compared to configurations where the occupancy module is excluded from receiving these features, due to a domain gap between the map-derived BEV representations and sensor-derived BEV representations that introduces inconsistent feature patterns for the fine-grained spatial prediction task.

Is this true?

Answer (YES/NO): NO